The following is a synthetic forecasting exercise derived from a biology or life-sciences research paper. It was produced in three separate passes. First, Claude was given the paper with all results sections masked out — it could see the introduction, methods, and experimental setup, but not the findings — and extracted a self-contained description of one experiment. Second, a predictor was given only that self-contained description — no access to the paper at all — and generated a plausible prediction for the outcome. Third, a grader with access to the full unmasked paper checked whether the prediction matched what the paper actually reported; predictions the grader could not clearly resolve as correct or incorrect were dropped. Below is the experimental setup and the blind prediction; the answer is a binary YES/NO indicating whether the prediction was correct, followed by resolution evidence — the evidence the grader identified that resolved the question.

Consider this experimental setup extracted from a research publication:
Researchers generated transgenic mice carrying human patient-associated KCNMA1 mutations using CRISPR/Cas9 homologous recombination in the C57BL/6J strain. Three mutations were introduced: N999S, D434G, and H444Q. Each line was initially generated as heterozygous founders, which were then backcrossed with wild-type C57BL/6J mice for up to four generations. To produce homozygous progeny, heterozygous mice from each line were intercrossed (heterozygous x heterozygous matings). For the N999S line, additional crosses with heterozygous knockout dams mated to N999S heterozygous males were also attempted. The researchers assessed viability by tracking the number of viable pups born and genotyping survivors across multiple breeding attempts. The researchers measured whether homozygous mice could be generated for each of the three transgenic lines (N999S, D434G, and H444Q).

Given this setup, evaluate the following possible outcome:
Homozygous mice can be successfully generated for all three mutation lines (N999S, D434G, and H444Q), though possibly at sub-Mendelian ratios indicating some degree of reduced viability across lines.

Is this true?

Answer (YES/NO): NO